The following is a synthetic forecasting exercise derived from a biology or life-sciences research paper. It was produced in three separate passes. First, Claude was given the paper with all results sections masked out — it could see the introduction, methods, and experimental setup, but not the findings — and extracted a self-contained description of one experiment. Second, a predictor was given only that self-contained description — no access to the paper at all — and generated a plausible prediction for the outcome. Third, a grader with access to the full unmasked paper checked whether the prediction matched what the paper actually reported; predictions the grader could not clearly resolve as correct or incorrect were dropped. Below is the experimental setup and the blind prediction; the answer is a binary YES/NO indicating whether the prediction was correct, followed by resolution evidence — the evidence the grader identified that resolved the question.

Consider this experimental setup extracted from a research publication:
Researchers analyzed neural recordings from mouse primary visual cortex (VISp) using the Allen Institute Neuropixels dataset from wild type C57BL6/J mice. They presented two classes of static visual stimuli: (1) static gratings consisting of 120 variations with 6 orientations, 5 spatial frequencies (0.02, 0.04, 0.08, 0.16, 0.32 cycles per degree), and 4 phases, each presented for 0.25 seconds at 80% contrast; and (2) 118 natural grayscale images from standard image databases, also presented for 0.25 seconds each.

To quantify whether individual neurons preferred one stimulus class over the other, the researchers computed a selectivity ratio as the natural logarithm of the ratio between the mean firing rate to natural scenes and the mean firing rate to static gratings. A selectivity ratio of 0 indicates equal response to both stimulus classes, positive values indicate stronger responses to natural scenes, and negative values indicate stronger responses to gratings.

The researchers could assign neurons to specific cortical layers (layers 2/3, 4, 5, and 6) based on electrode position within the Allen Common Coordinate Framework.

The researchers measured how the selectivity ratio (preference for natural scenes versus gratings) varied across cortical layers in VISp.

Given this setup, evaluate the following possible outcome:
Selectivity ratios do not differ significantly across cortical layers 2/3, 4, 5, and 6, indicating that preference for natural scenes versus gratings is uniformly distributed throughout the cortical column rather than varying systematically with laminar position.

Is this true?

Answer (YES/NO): NO